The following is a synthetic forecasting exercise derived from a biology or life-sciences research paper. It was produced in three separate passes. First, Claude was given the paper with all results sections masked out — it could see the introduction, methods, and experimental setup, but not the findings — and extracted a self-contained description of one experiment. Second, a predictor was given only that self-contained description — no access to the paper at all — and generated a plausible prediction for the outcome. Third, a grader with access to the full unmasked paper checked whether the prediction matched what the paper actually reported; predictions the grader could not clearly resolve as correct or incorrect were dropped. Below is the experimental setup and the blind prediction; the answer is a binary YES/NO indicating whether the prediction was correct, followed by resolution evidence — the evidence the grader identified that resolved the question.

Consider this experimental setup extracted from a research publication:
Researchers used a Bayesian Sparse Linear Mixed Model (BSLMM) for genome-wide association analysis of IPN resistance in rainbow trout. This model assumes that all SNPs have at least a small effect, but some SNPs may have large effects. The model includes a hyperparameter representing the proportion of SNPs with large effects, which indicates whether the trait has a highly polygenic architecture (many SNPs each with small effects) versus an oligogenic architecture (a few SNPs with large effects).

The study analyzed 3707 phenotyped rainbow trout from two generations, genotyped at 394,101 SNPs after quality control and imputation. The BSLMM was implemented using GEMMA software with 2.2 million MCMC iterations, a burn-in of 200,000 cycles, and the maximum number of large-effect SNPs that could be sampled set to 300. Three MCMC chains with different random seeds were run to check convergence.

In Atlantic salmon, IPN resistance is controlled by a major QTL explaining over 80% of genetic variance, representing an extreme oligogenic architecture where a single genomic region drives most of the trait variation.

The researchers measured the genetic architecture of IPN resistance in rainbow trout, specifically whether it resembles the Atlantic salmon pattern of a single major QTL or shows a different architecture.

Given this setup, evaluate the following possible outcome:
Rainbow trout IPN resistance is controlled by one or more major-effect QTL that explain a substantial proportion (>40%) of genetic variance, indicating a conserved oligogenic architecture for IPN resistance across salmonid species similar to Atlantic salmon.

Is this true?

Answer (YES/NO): NO